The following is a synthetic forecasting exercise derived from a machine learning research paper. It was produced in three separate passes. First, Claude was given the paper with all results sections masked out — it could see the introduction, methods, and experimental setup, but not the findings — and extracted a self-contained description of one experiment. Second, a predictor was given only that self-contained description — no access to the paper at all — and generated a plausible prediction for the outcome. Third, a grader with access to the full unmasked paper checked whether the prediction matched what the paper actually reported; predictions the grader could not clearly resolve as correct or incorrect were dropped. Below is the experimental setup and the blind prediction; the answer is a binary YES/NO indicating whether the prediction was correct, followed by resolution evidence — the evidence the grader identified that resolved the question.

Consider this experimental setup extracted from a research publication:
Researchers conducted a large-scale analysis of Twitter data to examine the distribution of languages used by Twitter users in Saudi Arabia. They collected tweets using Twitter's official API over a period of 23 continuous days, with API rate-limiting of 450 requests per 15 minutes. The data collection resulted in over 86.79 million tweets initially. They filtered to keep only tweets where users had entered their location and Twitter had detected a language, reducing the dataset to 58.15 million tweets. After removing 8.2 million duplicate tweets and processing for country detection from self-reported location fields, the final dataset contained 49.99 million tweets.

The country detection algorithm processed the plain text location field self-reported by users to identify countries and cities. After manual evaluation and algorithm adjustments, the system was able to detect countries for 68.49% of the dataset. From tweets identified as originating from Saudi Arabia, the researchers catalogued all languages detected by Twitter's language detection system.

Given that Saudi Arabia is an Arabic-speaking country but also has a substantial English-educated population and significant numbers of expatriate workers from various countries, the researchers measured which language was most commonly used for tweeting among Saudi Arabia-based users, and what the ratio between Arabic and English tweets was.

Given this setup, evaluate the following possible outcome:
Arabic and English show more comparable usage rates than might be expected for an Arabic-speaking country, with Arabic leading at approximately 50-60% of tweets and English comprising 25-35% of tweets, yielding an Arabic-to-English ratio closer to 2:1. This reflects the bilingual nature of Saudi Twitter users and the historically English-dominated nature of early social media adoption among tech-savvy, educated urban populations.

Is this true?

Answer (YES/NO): NO